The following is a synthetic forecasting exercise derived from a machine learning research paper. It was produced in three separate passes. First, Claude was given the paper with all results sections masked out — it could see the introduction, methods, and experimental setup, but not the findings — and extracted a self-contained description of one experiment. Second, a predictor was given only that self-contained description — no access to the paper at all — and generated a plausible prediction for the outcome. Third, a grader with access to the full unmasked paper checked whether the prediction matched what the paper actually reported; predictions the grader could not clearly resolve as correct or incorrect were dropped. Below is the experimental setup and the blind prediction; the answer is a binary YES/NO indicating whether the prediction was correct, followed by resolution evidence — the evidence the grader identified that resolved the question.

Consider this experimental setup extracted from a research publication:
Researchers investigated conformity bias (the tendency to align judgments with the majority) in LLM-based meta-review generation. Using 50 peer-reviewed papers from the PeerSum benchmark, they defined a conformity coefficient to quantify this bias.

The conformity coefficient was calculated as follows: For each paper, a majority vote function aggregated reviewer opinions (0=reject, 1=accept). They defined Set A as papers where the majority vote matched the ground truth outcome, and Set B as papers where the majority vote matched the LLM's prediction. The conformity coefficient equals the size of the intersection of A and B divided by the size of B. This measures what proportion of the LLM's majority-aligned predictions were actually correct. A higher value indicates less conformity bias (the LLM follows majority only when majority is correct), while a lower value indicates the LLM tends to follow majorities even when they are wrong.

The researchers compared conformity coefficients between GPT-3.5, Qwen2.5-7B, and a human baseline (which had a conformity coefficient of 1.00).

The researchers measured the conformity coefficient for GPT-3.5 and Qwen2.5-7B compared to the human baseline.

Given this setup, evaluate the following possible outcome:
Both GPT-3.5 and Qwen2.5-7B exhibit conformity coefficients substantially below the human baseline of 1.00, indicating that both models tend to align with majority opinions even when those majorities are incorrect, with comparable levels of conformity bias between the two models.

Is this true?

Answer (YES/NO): NO